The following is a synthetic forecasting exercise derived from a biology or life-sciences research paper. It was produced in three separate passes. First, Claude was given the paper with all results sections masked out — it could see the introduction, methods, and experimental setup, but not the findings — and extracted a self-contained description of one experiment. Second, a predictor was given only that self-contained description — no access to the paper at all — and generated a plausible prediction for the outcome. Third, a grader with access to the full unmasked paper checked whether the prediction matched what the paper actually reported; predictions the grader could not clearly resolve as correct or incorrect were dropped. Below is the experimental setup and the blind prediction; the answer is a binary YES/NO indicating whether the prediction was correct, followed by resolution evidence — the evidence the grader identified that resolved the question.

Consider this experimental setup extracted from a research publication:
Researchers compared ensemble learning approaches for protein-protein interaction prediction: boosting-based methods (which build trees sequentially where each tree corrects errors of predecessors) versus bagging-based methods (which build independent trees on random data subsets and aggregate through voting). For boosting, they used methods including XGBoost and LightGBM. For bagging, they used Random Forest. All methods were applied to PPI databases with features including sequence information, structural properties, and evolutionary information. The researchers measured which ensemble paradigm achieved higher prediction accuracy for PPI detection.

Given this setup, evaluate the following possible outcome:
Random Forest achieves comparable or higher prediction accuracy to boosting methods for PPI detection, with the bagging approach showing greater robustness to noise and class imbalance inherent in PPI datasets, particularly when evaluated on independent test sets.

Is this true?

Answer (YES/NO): NO